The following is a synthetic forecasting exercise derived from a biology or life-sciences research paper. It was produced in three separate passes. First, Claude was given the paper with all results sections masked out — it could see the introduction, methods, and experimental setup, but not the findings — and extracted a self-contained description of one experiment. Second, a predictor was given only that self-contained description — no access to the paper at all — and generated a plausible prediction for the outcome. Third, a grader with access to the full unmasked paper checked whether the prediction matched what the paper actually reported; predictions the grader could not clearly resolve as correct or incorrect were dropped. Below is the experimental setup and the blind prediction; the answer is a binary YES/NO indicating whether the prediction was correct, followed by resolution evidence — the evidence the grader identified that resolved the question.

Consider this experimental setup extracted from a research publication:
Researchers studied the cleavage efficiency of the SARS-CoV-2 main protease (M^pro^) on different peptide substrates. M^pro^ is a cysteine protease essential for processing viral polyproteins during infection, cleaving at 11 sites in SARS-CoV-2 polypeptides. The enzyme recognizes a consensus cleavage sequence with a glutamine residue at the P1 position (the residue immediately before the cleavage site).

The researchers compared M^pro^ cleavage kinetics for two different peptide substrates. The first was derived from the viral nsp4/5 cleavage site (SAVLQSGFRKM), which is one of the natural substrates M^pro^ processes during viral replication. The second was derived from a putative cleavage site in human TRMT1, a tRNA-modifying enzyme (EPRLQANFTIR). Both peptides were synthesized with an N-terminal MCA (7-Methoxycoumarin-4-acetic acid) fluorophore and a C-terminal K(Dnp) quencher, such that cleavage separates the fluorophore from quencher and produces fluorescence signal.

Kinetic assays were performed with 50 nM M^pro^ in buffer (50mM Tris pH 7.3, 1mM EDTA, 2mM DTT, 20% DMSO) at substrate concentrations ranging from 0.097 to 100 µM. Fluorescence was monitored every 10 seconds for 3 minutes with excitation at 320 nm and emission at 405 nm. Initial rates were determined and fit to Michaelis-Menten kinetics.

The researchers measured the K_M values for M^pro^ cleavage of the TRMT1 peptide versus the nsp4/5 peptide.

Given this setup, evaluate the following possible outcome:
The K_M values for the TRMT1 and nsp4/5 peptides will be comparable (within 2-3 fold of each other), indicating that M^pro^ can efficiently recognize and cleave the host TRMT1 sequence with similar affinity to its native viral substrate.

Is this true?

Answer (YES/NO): NO